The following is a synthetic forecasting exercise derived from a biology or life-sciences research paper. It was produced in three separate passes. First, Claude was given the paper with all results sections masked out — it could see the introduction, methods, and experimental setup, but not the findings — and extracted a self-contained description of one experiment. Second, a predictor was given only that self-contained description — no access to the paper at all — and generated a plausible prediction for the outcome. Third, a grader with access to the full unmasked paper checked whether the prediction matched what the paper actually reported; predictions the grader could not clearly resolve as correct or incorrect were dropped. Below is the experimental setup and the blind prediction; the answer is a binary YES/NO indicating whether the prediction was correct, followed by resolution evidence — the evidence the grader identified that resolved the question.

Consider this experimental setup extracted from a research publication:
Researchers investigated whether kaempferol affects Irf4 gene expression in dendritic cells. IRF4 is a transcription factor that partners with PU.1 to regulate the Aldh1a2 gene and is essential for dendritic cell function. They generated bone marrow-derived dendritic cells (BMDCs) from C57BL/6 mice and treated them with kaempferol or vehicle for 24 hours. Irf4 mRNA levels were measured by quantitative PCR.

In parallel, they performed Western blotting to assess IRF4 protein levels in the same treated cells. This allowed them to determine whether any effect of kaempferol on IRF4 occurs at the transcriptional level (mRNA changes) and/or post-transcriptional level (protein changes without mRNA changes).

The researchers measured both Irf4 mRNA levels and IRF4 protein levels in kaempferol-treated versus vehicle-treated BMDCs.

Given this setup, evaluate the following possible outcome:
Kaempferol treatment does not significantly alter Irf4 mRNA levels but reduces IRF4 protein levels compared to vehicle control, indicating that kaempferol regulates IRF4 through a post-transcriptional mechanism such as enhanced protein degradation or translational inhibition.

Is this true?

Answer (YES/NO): NO